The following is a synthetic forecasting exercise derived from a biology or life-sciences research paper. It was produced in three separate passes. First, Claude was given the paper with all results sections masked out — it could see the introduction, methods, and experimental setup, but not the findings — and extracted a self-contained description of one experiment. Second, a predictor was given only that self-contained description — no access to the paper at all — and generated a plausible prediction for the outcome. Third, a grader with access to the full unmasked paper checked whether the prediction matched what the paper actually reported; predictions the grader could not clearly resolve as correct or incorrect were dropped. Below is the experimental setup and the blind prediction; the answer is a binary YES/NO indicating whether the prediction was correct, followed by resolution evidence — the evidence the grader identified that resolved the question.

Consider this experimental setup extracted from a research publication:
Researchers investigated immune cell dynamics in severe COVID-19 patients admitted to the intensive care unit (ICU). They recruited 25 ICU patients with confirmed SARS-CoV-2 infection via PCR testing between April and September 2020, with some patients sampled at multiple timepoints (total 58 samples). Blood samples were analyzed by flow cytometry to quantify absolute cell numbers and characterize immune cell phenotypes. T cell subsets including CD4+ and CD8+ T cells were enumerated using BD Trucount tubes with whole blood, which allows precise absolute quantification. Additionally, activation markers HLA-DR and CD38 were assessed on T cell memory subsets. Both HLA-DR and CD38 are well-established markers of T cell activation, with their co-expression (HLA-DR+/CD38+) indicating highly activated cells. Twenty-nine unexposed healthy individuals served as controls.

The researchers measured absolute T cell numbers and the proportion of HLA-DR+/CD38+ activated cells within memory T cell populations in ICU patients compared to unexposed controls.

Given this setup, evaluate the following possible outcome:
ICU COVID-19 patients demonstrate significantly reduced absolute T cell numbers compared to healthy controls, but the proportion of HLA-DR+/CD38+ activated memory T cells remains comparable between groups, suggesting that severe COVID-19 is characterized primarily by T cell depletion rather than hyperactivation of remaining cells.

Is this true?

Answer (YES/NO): NO